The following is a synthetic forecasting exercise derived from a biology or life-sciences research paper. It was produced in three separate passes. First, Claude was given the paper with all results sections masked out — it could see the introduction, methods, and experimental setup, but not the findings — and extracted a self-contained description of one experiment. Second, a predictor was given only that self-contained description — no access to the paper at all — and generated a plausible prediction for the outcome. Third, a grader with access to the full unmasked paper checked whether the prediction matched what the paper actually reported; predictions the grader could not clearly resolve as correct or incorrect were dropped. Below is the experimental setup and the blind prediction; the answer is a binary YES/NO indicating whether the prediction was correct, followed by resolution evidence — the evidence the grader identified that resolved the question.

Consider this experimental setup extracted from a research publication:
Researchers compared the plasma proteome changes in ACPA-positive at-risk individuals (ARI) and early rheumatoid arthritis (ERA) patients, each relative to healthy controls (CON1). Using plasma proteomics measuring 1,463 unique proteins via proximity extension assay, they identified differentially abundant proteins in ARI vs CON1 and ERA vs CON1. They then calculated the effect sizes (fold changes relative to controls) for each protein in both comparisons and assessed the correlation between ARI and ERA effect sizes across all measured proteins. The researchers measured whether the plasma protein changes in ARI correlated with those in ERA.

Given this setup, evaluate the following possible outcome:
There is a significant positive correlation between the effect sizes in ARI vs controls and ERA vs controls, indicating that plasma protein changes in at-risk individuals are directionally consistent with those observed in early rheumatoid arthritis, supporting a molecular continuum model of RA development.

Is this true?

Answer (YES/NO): YES